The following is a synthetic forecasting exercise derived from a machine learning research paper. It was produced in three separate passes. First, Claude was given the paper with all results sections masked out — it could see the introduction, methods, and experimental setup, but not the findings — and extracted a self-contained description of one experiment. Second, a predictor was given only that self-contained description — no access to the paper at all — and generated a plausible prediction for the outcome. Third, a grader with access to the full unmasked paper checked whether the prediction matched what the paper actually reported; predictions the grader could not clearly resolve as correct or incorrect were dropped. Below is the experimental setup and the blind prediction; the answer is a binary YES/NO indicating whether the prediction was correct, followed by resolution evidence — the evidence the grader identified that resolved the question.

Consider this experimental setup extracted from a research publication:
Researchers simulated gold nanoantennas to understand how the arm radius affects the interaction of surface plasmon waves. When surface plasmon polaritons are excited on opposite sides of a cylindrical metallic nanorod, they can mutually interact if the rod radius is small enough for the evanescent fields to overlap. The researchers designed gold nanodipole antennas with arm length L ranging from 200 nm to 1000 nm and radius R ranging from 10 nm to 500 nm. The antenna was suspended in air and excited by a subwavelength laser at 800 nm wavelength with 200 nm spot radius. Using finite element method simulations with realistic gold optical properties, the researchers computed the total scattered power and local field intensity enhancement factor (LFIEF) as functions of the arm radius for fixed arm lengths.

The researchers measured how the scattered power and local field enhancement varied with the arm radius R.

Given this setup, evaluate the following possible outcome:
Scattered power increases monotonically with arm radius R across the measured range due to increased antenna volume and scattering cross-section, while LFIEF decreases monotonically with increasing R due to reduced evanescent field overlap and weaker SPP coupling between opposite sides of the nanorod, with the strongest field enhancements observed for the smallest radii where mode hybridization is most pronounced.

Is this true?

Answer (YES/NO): NO